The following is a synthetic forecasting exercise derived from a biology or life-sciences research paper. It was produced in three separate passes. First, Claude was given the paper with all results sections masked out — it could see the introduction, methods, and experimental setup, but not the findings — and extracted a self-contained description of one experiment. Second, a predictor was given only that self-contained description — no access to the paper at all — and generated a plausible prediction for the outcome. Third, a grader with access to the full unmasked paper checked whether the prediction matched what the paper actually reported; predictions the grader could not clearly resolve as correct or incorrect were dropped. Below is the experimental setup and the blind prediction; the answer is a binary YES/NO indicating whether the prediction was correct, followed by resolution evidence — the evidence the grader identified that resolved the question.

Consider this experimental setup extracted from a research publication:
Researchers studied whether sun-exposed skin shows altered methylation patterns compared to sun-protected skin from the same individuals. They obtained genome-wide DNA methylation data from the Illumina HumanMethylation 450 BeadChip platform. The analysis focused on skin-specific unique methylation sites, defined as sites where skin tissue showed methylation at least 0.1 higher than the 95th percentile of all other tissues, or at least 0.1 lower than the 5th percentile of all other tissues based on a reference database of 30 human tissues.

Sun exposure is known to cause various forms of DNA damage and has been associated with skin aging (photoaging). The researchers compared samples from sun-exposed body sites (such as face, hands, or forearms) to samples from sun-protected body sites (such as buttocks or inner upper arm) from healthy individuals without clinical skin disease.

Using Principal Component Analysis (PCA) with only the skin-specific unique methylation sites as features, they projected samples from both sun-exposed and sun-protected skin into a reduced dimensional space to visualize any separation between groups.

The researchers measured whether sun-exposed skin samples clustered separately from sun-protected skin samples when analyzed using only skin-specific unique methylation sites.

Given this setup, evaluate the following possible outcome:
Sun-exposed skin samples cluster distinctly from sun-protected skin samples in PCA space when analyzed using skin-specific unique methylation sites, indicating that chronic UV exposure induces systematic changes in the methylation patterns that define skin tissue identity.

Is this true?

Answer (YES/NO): YES